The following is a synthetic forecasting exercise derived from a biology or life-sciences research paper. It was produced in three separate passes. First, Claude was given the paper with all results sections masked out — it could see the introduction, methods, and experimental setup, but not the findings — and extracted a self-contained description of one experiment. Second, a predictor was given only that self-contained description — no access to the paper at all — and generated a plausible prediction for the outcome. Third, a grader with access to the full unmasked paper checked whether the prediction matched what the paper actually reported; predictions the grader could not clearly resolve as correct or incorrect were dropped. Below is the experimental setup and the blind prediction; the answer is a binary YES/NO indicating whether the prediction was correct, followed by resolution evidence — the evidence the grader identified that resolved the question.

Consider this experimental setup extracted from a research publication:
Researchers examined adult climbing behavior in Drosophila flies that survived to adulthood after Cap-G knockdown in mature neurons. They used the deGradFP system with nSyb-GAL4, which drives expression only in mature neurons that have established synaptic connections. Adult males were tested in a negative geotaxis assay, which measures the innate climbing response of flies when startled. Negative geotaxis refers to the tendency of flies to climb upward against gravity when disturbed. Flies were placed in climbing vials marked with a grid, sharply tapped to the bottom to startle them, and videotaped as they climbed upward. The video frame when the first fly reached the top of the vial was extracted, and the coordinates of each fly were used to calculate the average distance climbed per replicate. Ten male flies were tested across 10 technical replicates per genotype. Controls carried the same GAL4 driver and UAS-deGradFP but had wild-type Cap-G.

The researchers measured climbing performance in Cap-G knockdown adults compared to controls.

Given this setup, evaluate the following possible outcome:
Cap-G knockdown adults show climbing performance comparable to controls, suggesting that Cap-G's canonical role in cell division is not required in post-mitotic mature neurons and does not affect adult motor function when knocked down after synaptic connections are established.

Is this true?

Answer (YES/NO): NO